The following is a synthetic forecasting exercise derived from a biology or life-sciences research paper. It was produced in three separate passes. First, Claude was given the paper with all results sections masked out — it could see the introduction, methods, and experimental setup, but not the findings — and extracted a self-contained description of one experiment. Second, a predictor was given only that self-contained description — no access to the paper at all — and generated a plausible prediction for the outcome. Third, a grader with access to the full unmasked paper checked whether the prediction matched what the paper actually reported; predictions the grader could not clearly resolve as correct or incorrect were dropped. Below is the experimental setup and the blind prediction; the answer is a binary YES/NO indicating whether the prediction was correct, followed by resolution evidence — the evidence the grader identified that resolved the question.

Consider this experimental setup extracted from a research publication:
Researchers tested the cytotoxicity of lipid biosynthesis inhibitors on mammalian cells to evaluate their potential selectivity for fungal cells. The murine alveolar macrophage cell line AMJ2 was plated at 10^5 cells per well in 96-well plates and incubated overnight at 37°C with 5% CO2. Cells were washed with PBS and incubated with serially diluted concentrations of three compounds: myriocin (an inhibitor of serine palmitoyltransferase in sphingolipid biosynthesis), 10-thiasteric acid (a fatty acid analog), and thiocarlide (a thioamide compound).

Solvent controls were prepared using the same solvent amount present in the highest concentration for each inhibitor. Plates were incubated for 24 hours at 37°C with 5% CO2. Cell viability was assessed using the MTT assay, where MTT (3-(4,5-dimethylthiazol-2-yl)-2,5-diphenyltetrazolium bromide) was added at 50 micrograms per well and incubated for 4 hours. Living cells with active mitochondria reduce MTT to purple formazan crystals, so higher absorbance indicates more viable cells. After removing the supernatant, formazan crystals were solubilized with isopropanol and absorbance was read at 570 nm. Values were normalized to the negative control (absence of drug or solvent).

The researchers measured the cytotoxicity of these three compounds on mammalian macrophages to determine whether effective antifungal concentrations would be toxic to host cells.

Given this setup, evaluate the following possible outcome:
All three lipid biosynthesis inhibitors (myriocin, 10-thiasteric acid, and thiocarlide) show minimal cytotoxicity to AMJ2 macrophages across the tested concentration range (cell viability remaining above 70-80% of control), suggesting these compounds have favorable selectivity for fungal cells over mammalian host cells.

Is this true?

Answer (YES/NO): NO